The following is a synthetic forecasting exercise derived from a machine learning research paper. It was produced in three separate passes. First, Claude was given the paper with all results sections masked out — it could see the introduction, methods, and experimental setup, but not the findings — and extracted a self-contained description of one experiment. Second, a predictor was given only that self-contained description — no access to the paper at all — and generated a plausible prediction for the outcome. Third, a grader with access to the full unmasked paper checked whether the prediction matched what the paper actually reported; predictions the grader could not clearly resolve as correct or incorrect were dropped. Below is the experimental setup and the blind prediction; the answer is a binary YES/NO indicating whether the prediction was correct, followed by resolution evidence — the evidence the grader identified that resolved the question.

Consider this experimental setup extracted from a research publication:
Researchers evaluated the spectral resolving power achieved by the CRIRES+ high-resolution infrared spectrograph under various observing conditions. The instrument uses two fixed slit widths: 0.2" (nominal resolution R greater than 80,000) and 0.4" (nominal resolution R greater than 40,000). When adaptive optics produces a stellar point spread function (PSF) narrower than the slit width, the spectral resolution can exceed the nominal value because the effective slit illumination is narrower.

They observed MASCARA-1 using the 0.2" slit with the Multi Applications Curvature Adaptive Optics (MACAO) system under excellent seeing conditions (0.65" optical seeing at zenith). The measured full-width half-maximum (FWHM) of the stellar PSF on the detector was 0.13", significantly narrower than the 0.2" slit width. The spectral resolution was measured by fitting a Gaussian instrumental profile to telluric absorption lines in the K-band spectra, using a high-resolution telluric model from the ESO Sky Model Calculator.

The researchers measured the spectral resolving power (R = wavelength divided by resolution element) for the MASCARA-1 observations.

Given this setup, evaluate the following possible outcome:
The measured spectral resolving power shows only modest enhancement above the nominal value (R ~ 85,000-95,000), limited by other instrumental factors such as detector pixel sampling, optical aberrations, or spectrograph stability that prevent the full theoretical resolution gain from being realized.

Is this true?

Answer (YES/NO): NO